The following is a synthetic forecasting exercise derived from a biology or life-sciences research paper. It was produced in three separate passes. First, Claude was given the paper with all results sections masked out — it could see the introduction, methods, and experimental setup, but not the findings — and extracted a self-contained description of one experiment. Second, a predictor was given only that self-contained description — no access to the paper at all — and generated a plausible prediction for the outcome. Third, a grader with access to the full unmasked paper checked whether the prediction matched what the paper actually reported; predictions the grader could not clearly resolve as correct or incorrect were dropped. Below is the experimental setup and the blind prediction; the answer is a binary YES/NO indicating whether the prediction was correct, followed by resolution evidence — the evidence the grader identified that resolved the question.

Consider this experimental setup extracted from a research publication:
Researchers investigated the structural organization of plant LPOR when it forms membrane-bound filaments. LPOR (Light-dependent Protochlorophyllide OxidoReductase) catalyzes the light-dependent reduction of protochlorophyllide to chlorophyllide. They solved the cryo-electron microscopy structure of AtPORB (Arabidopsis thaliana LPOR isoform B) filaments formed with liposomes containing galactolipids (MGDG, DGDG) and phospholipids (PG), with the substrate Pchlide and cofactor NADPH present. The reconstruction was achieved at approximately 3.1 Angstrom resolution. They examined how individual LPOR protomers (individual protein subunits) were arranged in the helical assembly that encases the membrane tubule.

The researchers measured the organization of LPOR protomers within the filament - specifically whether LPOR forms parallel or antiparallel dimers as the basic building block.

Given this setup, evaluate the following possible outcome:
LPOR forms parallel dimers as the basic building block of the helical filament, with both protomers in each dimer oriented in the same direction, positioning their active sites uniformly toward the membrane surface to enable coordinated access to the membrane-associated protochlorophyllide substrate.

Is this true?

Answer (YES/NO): NO